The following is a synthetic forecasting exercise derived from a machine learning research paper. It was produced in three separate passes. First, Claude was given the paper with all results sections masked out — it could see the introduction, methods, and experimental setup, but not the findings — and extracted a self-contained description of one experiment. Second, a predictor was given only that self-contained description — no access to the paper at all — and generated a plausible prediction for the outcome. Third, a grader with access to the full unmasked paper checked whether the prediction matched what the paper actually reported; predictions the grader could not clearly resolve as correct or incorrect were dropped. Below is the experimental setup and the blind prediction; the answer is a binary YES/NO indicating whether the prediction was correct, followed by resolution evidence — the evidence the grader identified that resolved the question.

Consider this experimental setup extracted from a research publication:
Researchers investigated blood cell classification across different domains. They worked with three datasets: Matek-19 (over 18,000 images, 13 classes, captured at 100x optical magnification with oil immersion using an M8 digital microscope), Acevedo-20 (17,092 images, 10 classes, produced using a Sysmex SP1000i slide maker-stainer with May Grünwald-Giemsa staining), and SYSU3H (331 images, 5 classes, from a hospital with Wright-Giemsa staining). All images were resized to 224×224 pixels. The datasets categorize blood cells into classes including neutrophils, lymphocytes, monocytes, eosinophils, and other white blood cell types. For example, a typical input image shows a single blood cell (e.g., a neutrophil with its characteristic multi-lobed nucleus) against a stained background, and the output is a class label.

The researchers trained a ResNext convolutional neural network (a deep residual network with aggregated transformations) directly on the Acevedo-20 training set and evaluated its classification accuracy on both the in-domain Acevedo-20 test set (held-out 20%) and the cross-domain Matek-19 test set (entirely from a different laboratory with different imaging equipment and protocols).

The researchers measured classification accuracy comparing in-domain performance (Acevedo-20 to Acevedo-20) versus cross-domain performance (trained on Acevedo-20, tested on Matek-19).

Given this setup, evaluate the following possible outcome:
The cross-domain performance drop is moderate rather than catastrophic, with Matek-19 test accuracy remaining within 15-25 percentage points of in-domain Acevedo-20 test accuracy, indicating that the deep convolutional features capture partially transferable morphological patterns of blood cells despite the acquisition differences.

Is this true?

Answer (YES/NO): NO